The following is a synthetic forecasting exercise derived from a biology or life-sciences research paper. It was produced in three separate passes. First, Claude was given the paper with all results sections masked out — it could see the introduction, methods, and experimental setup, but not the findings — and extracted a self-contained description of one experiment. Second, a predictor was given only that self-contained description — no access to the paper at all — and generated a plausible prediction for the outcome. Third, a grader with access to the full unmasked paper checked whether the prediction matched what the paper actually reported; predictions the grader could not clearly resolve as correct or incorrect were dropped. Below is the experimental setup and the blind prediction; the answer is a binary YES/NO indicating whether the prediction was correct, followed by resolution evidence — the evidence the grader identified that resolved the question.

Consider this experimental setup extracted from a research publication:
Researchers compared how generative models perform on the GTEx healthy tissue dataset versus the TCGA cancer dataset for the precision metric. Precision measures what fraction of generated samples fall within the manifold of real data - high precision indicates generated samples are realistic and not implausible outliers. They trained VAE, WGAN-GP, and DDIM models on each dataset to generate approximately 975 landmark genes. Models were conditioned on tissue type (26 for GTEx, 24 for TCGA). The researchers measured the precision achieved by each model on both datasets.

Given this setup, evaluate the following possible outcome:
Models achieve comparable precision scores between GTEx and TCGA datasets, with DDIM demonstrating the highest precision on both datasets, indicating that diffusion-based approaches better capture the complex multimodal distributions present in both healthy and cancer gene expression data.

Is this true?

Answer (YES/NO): NO